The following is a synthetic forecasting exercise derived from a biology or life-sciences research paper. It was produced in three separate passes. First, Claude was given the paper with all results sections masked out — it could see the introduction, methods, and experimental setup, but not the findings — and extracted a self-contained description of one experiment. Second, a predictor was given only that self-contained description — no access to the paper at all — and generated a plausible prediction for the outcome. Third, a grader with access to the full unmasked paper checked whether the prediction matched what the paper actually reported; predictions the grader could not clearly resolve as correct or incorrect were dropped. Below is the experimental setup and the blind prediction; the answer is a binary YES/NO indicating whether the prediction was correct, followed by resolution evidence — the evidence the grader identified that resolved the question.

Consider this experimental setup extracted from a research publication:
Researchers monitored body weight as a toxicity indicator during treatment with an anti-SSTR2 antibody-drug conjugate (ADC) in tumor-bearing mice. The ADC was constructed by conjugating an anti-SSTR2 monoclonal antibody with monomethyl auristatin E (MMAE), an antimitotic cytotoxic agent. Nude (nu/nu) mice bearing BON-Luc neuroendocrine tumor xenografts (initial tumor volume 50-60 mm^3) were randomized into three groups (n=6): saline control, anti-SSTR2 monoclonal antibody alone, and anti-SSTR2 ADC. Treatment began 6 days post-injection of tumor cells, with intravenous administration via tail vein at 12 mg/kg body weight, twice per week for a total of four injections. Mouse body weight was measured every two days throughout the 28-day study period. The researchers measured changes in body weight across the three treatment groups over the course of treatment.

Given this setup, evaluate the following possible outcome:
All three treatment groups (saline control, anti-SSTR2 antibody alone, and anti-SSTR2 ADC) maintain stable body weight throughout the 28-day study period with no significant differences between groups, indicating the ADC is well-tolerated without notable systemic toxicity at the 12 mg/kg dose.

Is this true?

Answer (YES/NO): YES